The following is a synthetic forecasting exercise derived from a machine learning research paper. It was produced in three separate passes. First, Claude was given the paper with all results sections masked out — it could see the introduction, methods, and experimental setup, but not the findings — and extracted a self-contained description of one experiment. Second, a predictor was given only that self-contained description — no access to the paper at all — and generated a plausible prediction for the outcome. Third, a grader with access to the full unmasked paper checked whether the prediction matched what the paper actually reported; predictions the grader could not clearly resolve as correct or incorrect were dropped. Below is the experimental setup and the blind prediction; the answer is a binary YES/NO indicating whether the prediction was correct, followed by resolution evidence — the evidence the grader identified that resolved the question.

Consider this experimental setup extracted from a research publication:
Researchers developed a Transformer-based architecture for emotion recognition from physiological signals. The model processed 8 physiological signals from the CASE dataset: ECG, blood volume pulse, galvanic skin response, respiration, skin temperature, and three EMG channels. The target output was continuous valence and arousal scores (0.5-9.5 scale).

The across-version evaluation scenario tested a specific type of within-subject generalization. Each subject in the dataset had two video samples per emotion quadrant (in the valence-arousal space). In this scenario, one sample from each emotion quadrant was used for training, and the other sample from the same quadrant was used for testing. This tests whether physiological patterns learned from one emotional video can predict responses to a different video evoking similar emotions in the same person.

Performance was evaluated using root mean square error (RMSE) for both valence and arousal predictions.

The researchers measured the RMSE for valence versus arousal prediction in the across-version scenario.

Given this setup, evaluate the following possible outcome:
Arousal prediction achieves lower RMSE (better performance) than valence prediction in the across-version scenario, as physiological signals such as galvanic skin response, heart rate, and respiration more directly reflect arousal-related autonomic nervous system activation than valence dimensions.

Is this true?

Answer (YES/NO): NO